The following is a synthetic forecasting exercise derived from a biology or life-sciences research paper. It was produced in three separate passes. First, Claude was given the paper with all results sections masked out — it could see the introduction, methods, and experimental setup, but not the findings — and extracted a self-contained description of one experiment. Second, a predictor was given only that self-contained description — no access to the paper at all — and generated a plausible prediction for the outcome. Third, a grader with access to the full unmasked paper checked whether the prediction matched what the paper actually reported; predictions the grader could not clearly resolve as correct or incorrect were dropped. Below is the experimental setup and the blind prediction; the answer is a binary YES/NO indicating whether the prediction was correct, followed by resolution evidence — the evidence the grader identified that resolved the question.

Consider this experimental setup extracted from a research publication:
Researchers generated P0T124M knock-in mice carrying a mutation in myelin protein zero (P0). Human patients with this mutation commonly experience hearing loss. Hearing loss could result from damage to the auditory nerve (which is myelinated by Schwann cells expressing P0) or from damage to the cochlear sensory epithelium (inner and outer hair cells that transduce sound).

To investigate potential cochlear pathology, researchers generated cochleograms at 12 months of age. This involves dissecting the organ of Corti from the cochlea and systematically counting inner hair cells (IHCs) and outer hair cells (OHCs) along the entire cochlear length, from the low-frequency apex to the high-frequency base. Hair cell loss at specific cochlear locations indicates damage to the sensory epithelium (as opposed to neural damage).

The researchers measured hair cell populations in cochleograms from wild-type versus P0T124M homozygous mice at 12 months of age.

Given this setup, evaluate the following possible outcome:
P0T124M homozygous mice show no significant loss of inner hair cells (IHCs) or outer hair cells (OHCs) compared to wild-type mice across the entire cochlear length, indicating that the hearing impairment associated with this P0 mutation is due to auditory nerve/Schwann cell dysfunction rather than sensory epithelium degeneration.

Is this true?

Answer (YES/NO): YES